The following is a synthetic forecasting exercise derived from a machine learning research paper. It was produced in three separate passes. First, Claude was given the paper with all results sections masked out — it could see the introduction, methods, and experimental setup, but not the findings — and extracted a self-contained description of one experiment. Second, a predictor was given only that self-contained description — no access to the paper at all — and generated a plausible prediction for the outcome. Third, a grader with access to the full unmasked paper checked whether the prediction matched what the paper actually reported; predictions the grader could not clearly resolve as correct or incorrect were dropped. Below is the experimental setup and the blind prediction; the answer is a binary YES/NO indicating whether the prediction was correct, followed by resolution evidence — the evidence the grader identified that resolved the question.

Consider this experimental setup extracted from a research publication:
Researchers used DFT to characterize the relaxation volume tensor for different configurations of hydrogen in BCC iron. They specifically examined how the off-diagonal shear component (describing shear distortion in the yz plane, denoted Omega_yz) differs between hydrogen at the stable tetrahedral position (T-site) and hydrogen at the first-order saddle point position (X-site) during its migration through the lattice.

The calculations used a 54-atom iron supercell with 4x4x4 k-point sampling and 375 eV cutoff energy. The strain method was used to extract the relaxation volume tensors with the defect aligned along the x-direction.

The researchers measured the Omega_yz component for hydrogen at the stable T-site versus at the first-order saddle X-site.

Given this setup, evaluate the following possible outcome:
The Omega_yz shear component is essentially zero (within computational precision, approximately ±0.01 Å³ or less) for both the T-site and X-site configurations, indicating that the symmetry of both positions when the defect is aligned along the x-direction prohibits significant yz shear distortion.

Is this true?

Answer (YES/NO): NO